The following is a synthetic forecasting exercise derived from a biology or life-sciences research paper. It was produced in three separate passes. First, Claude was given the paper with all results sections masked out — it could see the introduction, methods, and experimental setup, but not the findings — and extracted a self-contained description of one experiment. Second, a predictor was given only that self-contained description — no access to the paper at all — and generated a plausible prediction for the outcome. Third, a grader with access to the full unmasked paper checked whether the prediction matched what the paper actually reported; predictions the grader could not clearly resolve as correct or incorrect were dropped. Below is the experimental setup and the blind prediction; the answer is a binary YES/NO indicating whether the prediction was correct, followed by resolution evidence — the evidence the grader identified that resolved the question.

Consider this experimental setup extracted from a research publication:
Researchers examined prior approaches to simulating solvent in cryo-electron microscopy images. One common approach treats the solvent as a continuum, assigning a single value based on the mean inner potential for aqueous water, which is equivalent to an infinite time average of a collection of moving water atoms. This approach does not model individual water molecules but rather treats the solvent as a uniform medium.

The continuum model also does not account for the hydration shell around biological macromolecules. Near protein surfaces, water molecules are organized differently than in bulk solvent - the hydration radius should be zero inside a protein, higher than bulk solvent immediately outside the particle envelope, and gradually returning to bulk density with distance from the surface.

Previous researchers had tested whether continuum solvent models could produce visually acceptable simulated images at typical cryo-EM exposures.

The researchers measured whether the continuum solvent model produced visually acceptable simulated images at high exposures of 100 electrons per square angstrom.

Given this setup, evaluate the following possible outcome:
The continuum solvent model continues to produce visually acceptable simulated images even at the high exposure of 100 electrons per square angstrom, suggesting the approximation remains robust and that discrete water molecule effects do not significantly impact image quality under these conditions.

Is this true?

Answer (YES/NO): NO